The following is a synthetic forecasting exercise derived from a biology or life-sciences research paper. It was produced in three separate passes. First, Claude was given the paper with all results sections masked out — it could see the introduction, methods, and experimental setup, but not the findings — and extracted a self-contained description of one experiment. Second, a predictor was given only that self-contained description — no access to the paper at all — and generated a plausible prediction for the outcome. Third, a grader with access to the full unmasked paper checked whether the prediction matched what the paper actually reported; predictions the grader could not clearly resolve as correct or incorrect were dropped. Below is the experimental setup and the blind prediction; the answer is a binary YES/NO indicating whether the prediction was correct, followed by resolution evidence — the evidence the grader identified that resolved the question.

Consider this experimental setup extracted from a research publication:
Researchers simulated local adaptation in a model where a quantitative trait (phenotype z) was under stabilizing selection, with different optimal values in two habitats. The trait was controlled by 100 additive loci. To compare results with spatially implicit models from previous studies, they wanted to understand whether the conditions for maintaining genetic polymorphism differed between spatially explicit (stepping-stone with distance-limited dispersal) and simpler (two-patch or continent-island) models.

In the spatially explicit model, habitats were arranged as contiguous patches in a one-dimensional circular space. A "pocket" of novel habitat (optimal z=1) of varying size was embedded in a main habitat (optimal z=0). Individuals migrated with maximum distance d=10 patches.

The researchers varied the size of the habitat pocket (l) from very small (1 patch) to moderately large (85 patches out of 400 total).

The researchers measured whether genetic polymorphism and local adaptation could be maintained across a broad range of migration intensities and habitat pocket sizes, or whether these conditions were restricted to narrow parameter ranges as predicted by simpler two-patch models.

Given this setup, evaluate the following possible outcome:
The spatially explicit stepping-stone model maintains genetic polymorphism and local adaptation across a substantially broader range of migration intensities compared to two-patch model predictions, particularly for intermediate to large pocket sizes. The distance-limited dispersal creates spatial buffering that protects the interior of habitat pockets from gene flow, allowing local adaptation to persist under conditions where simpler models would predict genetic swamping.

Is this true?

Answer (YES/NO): YES